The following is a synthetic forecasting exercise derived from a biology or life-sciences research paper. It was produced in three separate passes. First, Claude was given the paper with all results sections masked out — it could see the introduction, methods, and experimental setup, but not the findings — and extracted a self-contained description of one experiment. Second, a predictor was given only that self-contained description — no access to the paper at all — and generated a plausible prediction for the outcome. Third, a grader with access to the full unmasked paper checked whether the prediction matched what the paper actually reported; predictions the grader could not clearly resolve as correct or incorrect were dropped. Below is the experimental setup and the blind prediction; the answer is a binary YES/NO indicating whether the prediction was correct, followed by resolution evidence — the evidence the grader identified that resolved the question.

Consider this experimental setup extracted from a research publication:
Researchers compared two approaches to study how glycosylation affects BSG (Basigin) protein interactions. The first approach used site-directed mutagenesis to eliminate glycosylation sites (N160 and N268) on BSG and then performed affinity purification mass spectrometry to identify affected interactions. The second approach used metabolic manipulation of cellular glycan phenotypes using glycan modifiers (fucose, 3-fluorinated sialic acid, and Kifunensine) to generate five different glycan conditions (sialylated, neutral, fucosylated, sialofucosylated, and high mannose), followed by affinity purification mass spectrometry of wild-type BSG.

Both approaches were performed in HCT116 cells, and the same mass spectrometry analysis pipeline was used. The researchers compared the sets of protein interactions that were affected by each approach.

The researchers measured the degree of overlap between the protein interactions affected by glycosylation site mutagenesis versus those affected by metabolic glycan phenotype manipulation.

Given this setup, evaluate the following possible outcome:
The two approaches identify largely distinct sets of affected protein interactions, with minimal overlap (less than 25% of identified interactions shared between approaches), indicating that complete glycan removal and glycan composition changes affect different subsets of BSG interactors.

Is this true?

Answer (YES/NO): YES